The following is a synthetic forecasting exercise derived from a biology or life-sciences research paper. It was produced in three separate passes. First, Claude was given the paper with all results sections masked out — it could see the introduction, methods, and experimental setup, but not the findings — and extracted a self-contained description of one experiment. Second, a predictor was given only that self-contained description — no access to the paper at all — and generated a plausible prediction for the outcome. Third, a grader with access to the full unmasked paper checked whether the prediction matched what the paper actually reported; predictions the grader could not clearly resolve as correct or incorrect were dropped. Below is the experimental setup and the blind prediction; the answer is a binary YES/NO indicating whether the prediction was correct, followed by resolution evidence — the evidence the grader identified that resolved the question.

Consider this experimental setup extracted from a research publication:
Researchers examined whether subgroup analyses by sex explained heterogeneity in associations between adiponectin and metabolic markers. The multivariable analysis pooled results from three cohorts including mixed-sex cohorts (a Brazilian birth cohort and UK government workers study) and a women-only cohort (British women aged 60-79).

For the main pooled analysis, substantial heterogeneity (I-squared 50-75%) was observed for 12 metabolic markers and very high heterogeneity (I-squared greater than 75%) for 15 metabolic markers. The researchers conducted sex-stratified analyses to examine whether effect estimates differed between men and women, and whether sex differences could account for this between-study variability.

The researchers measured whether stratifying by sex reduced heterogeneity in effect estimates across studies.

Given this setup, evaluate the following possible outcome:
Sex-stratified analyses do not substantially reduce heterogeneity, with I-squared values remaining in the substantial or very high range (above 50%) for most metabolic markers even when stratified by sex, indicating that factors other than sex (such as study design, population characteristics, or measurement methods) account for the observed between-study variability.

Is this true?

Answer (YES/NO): YES